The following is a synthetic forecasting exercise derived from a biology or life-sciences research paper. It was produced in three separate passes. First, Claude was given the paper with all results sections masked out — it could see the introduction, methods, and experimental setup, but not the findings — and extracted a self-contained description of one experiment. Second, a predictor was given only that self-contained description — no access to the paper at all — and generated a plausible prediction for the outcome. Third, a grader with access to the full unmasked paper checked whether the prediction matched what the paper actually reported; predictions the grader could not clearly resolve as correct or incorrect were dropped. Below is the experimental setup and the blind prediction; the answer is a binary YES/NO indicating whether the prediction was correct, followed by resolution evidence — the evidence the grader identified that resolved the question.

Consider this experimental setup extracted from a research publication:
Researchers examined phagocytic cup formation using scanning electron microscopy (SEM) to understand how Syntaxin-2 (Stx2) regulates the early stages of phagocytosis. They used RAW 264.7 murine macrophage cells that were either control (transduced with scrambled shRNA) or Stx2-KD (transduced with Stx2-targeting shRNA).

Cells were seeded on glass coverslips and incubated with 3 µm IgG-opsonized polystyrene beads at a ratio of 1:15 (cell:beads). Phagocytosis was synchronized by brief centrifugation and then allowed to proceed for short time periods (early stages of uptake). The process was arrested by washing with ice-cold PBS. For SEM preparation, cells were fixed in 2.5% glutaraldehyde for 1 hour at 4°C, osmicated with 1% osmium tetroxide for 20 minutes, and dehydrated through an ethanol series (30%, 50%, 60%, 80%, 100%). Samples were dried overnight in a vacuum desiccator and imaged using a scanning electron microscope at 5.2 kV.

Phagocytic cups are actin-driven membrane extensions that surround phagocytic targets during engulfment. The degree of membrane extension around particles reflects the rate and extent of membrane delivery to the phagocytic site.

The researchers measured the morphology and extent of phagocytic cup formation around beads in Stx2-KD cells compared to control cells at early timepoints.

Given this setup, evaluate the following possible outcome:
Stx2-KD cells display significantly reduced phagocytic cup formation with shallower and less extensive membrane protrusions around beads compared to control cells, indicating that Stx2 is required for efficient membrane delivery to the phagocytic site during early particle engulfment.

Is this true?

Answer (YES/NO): NO